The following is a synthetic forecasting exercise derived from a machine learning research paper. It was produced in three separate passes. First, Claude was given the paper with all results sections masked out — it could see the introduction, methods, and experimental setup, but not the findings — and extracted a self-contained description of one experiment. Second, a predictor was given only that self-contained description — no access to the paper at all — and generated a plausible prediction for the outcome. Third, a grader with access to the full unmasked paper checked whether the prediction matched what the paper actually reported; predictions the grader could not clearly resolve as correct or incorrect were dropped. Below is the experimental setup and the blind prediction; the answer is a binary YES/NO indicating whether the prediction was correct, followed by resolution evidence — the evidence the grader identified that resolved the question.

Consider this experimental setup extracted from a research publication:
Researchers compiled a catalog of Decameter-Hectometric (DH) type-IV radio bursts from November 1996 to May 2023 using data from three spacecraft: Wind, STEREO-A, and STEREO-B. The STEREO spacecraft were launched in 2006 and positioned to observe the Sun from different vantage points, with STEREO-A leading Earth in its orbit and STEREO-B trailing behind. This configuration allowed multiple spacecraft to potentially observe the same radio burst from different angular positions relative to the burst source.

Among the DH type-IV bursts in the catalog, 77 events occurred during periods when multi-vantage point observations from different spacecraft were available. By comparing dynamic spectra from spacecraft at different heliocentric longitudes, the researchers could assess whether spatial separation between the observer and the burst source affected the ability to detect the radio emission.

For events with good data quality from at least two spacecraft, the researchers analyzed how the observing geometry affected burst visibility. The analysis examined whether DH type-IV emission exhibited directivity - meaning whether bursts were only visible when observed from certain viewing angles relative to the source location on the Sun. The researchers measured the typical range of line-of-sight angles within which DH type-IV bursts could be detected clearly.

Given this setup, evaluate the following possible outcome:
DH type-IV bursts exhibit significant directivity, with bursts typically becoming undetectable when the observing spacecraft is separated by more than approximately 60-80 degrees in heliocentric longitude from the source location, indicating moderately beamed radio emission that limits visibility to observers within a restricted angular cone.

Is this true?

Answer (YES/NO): YES